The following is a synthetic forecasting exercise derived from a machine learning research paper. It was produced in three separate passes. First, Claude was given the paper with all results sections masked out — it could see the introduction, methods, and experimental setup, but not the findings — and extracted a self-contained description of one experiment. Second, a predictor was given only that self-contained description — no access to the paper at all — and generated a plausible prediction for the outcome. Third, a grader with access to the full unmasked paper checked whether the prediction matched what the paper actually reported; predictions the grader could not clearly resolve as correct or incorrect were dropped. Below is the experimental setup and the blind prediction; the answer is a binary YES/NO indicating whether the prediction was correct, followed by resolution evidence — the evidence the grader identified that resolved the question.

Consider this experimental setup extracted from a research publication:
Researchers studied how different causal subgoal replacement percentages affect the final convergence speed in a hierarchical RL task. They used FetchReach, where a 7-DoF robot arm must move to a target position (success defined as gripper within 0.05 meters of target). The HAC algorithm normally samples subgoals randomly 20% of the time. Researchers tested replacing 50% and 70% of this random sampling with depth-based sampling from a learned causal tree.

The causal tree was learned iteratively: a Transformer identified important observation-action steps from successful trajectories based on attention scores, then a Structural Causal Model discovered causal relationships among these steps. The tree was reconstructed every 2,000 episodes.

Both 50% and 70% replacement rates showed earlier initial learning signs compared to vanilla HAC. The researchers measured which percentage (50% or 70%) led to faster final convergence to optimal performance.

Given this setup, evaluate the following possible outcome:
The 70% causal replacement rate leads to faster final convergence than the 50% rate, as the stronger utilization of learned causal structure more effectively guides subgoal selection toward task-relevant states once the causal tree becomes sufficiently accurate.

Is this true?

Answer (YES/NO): NO